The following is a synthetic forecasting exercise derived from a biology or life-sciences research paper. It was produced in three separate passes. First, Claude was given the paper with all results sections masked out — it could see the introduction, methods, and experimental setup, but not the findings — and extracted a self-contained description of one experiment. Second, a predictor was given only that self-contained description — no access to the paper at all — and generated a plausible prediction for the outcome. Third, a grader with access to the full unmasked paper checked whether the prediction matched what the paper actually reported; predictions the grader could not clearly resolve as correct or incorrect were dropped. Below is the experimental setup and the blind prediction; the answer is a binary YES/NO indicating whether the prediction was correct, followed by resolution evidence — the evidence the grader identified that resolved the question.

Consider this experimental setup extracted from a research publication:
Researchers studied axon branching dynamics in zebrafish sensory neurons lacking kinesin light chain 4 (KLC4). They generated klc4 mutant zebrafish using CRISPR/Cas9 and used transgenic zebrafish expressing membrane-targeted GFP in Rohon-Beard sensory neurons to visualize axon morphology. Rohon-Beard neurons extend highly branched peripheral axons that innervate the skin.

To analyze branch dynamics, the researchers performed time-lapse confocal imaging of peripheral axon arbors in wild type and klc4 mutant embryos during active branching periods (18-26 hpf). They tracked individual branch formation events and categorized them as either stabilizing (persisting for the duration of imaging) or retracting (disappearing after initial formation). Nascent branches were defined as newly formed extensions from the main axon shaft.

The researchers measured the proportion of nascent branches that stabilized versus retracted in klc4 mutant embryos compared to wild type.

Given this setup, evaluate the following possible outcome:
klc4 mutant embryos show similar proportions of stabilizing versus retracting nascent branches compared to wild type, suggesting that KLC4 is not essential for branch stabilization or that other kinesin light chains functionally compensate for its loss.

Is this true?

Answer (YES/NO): NO